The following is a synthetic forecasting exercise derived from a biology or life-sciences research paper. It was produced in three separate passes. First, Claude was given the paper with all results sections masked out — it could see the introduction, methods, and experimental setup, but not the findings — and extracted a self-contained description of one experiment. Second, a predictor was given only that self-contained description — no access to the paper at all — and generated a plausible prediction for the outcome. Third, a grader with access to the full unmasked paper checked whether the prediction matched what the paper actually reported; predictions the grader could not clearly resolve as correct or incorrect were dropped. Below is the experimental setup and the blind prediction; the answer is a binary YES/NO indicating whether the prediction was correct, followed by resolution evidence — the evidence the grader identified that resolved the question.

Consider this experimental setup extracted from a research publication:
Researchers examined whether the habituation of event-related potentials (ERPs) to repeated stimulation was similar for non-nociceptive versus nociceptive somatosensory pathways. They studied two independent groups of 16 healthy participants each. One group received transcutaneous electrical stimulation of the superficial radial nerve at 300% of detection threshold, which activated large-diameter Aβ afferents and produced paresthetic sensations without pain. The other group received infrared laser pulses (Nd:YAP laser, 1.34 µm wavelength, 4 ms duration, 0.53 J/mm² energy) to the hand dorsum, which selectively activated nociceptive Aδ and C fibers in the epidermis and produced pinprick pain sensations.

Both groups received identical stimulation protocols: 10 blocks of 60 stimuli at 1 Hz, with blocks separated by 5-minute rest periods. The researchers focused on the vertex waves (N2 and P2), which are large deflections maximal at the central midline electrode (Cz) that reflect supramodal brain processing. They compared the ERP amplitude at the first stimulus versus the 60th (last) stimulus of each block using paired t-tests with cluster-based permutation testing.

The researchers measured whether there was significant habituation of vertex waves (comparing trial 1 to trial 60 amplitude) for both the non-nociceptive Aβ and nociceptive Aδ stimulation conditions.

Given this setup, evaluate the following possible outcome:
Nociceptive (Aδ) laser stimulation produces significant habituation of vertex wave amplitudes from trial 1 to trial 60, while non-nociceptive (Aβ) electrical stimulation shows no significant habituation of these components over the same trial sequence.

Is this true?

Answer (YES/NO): NO